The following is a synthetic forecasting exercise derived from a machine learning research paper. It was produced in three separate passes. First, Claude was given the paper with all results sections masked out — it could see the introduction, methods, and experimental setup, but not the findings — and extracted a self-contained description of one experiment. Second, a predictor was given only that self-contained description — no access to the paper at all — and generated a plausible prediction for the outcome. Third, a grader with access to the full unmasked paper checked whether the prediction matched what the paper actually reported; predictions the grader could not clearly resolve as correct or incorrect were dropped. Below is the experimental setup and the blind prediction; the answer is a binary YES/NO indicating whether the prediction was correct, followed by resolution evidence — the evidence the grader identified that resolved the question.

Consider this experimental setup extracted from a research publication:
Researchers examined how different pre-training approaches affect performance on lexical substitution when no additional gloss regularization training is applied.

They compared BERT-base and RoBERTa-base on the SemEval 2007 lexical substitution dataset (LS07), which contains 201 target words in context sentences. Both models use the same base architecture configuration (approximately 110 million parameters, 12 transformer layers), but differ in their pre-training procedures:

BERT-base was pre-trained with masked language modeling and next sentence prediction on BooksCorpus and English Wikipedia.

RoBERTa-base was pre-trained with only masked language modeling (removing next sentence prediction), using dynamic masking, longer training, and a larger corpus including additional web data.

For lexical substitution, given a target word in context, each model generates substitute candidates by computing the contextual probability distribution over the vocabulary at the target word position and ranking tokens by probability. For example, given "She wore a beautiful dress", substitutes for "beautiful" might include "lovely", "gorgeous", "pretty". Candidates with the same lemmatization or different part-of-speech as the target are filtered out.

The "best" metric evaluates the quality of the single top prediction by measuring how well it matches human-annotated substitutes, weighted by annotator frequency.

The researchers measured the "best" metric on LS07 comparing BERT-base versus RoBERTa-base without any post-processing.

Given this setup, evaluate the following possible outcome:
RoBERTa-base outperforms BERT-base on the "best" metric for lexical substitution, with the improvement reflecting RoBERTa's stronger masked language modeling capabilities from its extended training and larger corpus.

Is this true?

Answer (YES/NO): YES